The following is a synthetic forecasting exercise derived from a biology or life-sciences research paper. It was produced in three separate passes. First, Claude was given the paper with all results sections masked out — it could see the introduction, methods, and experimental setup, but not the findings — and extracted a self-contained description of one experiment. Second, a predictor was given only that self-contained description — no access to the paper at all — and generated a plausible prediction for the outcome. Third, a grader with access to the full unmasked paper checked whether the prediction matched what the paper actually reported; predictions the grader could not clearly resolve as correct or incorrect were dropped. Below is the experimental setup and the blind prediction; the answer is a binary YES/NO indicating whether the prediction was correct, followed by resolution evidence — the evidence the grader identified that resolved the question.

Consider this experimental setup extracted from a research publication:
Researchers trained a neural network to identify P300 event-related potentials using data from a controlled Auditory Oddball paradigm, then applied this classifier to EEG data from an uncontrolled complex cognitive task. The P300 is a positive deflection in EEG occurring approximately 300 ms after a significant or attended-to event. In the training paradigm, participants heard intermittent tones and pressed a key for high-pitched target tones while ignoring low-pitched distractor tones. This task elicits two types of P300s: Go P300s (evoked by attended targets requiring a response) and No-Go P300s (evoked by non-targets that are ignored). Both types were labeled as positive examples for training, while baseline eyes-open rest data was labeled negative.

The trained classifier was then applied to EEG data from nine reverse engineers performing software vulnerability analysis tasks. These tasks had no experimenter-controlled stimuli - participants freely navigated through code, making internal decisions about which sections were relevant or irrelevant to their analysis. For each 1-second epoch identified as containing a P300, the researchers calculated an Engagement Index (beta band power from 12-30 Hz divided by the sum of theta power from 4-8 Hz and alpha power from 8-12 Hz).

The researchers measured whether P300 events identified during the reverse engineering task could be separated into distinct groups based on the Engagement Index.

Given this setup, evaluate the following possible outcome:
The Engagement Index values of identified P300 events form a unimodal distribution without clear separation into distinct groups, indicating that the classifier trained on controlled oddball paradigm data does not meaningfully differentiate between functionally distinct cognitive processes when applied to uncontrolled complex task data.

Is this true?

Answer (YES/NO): NO